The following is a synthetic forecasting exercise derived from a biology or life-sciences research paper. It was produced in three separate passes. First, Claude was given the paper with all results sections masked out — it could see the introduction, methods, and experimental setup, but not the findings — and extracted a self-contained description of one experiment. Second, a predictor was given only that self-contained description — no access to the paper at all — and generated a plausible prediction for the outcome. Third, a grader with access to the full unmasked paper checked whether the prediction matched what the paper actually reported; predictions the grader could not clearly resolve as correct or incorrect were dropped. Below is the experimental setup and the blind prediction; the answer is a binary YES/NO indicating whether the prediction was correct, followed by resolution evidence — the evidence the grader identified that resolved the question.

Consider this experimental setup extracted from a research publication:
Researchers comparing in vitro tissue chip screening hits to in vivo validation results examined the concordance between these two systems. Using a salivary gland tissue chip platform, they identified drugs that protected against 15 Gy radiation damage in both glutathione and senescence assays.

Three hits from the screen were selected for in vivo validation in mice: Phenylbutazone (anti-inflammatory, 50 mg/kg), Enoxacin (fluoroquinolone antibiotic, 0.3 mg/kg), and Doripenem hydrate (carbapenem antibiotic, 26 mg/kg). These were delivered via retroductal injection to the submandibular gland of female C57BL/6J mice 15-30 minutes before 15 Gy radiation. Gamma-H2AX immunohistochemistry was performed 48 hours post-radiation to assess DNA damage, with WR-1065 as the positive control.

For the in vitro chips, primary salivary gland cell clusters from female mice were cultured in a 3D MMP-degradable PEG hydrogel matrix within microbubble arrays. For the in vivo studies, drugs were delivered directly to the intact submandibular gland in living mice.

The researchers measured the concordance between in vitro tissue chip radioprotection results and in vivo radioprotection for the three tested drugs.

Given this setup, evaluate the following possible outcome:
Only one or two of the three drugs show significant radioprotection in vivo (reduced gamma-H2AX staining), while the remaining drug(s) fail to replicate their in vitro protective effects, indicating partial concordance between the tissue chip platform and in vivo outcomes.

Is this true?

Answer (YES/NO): YES